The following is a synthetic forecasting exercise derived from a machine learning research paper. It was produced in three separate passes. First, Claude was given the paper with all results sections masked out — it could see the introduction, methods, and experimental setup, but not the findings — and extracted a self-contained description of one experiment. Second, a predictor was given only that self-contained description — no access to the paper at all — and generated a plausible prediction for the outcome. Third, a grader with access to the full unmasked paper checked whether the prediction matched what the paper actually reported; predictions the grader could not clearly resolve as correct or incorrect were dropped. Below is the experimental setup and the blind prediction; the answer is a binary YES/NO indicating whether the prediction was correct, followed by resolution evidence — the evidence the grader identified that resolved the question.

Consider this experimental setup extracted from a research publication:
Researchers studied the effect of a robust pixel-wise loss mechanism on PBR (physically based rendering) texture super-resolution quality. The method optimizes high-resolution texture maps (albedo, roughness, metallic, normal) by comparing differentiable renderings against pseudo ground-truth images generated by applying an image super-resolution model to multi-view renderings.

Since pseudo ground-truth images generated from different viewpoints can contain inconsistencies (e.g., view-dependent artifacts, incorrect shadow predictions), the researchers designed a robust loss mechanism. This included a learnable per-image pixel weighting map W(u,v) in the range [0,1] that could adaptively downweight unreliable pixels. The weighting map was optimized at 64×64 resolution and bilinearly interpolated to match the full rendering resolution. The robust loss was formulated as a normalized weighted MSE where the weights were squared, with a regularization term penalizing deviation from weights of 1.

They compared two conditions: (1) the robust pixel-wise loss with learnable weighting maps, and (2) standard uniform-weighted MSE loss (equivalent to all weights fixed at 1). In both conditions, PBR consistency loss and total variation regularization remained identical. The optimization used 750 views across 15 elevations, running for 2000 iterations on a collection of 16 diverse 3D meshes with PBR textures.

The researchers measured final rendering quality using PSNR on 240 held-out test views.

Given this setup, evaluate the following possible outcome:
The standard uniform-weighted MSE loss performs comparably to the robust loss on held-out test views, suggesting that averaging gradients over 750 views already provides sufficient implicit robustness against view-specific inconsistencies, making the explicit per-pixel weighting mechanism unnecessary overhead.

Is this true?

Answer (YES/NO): NO